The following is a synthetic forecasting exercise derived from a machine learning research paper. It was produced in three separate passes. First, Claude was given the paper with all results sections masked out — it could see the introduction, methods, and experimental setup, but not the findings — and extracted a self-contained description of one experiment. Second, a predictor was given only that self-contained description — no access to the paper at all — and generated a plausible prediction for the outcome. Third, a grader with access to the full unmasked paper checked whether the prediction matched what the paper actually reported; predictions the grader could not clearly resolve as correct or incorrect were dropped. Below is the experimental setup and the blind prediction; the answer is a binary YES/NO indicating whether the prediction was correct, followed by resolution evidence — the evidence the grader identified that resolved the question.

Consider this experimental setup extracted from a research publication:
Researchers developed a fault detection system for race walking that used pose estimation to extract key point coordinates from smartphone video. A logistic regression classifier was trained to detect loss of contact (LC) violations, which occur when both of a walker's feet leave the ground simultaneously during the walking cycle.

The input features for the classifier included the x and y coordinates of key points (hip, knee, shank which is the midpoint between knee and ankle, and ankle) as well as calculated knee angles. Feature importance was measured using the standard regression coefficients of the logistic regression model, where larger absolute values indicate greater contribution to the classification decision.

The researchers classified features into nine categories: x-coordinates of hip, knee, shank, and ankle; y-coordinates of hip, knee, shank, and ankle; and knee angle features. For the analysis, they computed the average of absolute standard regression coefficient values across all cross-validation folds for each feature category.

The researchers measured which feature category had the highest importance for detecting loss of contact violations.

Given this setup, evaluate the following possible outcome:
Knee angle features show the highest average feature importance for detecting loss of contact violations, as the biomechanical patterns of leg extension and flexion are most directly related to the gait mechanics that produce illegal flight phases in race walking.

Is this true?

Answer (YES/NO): NO